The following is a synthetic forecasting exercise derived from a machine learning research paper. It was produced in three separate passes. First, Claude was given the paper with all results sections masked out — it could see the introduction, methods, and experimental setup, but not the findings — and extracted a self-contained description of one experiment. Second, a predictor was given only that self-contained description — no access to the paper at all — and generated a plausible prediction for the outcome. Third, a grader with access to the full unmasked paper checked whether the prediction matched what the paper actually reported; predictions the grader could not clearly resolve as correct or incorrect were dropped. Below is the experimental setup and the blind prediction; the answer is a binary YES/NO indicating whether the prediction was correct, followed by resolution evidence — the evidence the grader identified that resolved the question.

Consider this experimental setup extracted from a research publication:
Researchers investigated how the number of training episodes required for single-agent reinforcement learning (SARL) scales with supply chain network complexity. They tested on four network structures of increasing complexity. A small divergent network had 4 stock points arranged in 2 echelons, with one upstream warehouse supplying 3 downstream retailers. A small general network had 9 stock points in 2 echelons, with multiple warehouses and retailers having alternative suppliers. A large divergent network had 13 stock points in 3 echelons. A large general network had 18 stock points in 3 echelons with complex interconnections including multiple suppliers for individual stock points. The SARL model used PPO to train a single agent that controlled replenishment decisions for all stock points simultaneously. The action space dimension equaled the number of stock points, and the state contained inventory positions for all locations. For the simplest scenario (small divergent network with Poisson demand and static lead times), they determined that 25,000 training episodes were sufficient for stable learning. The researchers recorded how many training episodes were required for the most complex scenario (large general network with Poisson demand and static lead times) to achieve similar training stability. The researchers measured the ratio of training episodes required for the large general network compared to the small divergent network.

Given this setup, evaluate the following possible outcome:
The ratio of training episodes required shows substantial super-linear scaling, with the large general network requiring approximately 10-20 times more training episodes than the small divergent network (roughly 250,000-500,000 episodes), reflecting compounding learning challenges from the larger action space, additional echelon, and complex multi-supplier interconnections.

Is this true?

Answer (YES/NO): YES